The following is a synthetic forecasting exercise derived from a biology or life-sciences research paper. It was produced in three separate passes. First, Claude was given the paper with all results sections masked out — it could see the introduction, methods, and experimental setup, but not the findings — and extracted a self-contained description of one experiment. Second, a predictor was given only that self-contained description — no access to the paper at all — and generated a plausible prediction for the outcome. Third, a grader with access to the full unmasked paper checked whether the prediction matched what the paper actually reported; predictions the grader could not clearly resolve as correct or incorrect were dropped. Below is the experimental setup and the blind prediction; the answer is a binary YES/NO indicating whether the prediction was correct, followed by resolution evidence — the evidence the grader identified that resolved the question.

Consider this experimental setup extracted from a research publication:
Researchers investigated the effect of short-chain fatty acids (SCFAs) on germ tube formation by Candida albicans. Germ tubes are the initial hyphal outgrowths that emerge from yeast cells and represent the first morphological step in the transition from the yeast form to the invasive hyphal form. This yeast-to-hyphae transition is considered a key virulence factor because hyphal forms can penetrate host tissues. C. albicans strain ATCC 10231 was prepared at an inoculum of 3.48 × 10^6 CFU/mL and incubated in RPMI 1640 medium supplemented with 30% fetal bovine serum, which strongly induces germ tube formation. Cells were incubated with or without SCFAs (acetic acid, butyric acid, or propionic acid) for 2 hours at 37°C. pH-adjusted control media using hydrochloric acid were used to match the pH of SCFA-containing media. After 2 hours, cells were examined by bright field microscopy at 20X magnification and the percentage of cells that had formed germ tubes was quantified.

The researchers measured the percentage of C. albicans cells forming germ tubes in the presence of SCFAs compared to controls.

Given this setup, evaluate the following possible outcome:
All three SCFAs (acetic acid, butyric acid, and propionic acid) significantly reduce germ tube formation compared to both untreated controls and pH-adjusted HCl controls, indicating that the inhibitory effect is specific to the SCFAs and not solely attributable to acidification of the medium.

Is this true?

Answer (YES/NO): YES